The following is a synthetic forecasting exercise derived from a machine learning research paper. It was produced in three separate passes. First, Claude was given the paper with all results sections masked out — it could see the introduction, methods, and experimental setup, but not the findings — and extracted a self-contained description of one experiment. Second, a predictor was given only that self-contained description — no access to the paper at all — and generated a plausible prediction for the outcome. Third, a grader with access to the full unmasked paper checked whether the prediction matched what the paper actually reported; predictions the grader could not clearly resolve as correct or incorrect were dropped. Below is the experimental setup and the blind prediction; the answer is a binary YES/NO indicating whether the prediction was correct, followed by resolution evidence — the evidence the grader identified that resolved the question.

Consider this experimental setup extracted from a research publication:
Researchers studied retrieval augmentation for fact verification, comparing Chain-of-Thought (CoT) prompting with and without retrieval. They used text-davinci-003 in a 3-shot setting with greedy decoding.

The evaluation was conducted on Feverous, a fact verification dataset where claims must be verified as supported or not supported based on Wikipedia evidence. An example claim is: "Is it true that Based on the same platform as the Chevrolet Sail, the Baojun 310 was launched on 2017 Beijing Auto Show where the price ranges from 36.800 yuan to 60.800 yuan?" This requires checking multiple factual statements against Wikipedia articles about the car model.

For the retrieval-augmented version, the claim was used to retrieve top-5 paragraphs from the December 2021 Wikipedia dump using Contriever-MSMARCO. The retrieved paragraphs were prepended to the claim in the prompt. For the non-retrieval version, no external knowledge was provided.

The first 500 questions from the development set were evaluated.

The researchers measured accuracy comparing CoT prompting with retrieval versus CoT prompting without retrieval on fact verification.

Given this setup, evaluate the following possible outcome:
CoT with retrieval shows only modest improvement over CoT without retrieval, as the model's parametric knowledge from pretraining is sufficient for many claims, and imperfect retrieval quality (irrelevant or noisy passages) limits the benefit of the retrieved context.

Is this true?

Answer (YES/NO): NO